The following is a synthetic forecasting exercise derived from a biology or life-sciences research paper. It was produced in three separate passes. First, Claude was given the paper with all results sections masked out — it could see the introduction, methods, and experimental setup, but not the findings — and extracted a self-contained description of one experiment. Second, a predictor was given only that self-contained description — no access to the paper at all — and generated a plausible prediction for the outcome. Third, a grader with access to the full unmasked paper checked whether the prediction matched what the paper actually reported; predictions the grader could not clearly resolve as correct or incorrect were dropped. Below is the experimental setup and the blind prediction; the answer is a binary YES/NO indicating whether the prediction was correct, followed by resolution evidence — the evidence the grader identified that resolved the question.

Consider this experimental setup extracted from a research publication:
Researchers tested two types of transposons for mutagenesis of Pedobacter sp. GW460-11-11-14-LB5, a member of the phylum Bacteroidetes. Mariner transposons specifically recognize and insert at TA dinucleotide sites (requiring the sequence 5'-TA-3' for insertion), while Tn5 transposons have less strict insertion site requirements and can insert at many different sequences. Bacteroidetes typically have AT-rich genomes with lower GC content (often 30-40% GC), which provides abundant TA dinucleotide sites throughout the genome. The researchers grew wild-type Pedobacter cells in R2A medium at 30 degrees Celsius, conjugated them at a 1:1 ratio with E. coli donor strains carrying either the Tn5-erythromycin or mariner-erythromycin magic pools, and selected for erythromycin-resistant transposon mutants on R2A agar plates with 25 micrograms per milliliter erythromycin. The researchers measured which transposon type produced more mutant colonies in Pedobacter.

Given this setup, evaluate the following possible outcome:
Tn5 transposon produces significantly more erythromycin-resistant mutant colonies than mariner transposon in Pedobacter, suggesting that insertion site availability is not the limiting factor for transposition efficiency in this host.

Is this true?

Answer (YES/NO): NO